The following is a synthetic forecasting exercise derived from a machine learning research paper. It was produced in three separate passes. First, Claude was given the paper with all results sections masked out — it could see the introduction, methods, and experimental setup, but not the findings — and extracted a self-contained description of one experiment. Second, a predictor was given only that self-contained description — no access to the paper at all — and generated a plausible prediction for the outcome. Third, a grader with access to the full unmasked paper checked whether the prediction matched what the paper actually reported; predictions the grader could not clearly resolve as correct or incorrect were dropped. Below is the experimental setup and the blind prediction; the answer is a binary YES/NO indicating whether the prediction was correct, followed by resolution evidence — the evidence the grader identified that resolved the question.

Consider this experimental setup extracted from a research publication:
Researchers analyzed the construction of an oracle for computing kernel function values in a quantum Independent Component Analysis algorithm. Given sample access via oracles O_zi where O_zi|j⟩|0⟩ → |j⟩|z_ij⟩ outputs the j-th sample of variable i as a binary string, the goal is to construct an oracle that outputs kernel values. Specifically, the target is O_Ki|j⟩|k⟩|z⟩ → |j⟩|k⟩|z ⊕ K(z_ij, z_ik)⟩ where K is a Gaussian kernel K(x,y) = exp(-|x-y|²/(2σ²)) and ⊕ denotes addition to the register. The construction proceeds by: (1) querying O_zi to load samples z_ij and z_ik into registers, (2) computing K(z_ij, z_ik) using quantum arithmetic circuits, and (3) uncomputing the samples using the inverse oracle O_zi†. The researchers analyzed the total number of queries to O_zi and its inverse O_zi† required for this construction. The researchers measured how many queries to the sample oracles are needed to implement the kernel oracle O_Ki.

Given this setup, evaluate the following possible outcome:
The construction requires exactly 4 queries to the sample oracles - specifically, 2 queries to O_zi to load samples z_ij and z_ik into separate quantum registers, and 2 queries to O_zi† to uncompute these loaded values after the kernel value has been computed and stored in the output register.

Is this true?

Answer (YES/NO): YES